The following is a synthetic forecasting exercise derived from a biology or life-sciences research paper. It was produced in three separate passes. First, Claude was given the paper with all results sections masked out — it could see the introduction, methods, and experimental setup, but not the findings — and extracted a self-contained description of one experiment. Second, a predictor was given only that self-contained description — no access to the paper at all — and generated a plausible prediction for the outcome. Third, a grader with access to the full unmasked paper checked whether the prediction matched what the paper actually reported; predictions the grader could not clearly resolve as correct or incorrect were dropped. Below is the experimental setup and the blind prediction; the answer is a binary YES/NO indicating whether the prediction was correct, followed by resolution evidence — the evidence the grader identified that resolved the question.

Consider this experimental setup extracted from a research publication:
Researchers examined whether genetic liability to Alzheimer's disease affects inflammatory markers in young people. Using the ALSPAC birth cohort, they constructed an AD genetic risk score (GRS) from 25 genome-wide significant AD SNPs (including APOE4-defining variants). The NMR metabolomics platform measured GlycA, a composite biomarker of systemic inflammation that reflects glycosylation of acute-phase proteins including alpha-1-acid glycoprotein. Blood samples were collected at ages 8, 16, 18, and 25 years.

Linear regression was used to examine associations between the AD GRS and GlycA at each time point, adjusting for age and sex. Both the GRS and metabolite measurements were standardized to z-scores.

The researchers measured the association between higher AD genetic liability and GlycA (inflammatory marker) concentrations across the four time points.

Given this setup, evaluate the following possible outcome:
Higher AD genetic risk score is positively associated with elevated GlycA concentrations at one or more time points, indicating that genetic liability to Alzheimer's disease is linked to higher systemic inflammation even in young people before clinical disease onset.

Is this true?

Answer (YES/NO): NO